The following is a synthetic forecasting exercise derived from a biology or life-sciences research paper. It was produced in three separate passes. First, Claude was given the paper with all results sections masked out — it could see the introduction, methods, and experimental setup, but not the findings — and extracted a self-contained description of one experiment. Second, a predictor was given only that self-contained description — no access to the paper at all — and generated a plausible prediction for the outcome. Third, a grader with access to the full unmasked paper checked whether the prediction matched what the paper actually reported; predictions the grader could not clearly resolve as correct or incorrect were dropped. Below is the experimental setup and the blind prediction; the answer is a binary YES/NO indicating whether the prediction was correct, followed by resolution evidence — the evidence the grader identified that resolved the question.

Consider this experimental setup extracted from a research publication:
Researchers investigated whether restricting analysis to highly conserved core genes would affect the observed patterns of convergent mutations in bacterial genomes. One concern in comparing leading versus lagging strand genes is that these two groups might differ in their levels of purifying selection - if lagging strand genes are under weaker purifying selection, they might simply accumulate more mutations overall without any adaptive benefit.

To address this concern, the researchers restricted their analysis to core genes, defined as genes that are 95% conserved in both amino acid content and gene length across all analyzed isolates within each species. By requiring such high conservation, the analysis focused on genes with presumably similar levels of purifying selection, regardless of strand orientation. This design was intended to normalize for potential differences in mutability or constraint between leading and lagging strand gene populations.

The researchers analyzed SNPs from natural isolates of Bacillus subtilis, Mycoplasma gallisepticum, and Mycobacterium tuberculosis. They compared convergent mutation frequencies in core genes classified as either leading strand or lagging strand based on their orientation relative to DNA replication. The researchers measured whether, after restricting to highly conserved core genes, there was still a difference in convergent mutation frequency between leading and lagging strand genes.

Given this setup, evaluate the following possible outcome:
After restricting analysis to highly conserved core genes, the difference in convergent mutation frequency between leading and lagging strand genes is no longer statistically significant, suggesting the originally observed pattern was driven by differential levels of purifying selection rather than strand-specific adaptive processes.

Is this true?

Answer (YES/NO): NO